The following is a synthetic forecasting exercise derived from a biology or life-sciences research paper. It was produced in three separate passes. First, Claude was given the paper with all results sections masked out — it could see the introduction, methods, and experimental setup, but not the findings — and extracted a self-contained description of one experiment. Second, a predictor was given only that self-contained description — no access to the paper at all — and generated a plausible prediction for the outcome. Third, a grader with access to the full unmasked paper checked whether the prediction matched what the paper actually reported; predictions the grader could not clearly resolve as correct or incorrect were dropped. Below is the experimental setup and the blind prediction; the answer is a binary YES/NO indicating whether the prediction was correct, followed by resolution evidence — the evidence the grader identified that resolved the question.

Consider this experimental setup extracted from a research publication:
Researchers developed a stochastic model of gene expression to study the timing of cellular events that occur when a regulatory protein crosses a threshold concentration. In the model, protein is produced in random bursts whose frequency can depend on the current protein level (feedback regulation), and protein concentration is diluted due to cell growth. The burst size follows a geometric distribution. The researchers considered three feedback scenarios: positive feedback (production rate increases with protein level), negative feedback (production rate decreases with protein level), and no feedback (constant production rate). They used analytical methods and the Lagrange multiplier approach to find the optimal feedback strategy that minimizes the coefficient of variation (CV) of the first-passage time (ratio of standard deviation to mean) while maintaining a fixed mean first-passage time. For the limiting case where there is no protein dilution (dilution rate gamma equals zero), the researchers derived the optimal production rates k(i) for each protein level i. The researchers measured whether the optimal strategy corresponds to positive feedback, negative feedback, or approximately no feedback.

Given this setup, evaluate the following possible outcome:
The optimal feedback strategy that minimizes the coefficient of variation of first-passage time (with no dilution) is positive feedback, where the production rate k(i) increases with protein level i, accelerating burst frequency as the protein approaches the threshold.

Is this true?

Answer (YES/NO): NO